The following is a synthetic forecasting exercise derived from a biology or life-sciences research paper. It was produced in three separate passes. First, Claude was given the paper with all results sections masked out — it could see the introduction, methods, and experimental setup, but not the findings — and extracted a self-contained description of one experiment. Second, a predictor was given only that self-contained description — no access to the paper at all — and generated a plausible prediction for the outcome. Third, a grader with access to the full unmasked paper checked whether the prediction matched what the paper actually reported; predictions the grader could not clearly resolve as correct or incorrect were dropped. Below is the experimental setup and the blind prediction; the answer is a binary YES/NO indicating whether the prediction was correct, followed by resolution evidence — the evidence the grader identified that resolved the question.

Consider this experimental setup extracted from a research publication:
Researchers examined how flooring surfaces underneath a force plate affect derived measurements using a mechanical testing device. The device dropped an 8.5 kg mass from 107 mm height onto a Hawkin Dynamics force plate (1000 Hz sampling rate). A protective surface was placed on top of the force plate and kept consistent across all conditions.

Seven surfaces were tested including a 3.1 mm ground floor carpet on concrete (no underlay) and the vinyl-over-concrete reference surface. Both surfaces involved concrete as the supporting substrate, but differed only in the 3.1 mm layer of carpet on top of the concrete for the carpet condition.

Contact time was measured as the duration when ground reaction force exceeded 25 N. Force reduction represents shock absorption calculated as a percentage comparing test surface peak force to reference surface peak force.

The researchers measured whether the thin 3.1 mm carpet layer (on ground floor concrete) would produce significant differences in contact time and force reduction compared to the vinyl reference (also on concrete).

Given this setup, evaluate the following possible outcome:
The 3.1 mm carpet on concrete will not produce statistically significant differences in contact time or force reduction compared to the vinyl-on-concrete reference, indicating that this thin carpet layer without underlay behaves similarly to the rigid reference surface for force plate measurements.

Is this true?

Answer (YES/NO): NO